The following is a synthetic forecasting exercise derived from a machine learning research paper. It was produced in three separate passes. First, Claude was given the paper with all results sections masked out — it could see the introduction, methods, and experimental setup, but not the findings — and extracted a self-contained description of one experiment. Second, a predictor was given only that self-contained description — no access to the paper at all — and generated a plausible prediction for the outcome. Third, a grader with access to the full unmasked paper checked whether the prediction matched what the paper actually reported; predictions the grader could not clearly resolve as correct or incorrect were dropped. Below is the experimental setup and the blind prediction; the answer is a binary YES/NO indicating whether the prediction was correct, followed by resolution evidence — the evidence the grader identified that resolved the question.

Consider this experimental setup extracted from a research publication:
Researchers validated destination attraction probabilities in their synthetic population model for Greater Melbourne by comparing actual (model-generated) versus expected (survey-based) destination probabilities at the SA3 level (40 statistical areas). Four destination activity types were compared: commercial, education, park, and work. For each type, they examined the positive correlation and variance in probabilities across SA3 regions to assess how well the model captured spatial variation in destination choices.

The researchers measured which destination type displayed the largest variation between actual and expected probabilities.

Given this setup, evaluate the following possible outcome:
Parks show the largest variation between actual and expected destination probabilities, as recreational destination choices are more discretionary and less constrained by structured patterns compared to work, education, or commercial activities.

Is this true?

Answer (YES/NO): YES